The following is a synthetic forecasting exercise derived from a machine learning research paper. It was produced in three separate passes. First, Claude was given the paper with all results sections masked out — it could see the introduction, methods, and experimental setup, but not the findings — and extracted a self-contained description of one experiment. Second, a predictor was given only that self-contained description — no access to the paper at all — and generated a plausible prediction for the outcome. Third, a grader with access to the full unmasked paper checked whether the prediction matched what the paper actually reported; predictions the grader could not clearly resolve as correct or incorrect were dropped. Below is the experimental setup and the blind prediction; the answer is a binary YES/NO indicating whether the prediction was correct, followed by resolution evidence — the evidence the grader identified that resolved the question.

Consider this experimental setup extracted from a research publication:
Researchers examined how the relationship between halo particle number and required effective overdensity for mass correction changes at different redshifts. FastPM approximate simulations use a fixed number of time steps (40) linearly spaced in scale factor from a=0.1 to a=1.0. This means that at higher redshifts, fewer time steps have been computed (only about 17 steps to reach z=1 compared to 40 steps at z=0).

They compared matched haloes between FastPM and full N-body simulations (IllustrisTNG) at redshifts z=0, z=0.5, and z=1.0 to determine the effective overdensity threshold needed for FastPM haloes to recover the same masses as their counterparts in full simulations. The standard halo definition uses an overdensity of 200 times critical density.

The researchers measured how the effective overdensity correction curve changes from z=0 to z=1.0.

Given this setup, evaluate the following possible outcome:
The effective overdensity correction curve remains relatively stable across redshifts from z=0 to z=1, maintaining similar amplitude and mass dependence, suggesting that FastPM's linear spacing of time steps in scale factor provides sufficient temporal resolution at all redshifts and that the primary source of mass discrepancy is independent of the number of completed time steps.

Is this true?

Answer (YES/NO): NO